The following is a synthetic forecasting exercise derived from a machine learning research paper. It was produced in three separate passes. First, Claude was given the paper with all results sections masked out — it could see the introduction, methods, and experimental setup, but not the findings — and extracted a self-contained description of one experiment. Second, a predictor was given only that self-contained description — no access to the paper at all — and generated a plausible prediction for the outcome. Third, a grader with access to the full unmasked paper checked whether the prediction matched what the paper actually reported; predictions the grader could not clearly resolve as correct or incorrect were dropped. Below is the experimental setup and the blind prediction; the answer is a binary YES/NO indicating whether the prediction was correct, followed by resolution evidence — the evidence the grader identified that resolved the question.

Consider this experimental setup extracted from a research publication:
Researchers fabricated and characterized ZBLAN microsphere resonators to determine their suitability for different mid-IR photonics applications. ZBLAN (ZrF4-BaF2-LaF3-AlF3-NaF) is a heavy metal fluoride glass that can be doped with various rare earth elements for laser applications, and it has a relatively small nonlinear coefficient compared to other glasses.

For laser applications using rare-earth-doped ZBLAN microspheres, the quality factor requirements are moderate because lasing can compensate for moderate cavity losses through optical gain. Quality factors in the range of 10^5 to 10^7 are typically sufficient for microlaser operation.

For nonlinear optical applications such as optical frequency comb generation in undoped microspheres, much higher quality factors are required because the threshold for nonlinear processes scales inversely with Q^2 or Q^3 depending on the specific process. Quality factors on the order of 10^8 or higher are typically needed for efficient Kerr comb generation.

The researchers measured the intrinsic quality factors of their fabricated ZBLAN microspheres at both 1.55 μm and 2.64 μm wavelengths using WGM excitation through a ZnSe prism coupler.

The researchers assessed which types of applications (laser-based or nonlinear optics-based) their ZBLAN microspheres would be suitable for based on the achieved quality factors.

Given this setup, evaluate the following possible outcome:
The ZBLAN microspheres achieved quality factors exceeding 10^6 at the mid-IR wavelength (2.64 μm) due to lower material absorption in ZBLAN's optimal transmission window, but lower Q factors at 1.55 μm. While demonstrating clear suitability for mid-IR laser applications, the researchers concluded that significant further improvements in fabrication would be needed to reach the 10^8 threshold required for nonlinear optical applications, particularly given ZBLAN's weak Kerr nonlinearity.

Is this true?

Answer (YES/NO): NO